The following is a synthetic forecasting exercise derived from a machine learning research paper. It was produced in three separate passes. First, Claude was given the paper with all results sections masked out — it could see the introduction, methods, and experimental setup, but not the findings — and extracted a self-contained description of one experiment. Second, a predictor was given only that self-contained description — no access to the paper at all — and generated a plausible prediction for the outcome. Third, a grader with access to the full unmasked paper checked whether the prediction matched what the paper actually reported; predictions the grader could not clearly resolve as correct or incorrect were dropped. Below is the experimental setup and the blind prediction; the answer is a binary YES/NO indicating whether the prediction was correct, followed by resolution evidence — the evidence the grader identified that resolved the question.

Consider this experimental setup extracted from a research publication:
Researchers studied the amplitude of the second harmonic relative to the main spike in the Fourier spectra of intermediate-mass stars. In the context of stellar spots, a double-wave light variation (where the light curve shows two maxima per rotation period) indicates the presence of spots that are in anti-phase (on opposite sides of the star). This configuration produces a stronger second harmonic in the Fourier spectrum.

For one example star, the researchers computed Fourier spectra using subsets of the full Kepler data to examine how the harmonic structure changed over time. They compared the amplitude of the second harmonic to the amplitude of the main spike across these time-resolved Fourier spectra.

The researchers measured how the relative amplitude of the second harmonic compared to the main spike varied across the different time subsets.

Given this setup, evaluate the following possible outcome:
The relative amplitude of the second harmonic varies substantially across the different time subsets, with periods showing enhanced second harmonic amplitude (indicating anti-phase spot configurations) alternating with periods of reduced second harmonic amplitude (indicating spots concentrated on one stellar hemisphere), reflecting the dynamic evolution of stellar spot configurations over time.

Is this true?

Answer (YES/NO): YES